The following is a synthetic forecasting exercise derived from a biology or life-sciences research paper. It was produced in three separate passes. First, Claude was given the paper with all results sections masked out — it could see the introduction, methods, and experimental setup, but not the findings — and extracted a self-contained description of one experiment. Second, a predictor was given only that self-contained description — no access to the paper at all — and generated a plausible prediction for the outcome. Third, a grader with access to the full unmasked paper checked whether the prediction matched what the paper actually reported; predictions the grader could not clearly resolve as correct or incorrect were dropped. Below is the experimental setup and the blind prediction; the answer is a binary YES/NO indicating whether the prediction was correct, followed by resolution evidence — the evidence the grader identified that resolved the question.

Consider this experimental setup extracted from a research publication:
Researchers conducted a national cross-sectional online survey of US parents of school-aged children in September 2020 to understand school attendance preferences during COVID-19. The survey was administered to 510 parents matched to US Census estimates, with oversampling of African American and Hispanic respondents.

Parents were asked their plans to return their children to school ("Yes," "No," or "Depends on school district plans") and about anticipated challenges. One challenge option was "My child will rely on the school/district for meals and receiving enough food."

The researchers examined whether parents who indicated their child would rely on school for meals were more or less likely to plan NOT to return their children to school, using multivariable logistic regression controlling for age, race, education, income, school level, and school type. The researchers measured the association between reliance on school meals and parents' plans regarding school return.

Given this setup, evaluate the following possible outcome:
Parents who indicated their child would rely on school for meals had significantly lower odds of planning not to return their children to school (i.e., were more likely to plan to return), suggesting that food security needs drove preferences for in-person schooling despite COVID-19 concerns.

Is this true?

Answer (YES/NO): NO